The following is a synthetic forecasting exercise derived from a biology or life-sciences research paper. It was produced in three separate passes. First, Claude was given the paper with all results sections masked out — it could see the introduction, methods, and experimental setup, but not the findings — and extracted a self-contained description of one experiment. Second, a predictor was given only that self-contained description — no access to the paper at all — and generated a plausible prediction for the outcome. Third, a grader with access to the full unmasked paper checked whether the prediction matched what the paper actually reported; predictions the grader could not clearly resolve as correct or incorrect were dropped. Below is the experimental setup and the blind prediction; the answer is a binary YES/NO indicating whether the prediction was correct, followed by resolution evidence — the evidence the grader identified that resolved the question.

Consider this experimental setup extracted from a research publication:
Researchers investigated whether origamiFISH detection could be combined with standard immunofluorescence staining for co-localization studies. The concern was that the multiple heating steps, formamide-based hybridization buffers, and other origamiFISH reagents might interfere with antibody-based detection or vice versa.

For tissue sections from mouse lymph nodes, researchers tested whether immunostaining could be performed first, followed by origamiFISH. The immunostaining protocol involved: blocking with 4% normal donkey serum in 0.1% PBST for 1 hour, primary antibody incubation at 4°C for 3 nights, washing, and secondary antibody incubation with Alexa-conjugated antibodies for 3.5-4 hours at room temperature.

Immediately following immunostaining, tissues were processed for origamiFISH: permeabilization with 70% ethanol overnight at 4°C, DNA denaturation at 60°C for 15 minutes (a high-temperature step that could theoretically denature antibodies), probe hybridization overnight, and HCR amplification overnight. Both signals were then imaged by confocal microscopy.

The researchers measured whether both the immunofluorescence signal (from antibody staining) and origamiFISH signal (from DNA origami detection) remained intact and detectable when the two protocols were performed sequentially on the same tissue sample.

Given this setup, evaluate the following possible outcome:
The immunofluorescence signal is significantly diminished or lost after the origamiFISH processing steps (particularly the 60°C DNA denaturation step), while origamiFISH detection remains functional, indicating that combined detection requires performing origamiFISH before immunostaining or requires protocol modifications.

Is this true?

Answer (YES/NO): NO